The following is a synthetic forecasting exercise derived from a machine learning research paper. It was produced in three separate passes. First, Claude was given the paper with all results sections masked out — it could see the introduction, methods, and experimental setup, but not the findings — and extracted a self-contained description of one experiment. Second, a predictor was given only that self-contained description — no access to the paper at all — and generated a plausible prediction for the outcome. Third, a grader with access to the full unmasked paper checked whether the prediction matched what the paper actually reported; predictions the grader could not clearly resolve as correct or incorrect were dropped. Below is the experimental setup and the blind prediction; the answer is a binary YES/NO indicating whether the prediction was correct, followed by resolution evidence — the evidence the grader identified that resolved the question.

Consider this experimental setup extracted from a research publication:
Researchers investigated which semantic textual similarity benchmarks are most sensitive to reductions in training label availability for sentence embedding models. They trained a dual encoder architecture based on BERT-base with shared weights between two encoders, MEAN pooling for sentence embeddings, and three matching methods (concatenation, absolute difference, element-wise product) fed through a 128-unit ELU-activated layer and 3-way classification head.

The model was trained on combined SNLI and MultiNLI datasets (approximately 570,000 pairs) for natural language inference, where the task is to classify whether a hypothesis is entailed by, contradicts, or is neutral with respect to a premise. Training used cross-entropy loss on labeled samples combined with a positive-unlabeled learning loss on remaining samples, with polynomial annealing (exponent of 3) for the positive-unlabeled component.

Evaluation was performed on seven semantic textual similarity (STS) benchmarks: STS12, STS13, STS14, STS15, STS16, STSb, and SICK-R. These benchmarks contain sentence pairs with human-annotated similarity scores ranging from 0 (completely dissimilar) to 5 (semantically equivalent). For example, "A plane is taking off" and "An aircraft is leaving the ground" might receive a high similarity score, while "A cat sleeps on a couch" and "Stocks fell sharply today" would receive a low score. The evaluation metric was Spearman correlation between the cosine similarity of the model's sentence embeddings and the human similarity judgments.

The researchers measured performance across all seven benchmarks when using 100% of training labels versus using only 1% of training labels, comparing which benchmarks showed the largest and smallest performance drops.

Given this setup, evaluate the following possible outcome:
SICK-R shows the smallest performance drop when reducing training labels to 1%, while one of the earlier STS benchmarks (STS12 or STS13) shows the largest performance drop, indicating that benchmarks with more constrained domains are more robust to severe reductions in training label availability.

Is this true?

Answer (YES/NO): YES